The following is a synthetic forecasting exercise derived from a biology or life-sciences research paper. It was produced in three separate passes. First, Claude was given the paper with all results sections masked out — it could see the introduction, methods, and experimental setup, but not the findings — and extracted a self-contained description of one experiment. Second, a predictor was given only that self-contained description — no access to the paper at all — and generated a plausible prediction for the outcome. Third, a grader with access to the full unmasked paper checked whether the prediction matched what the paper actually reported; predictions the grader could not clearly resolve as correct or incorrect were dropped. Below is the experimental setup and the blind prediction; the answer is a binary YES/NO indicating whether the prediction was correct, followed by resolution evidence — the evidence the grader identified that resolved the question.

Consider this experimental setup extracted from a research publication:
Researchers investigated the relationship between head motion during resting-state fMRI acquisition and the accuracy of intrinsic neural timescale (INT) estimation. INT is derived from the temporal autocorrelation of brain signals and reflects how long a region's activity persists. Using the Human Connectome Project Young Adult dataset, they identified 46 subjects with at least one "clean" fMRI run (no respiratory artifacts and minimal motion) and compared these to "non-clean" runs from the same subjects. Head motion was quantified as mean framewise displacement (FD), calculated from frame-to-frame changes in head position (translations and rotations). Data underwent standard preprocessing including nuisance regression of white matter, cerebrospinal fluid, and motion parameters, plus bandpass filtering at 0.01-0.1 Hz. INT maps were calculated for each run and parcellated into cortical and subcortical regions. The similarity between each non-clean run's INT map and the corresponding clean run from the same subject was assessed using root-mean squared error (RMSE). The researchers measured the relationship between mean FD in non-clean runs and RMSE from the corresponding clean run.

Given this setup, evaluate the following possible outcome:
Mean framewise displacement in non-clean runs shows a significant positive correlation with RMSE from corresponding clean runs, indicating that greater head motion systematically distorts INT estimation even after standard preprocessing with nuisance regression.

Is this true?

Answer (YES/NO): YES